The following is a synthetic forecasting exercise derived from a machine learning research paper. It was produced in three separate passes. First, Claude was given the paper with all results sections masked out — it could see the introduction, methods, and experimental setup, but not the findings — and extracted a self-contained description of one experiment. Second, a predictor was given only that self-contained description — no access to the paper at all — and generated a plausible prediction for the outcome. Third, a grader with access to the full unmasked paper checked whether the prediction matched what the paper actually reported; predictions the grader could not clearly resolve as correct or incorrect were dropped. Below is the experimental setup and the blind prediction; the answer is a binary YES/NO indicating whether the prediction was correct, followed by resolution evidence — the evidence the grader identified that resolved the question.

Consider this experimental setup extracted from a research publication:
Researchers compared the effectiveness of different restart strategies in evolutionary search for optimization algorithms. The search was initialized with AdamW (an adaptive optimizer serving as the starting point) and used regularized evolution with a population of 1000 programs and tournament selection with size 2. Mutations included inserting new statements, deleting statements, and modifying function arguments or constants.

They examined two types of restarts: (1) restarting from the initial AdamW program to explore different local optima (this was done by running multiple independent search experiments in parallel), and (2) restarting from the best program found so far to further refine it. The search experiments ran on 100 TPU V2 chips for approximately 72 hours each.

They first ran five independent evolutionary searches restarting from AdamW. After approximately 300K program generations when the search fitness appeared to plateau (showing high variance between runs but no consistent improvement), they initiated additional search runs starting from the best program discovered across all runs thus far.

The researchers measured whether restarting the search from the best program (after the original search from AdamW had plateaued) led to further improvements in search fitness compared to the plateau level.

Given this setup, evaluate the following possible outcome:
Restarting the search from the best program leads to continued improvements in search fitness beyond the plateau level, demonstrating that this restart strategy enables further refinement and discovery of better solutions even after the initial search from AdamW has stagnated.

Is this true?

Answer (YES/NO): YES